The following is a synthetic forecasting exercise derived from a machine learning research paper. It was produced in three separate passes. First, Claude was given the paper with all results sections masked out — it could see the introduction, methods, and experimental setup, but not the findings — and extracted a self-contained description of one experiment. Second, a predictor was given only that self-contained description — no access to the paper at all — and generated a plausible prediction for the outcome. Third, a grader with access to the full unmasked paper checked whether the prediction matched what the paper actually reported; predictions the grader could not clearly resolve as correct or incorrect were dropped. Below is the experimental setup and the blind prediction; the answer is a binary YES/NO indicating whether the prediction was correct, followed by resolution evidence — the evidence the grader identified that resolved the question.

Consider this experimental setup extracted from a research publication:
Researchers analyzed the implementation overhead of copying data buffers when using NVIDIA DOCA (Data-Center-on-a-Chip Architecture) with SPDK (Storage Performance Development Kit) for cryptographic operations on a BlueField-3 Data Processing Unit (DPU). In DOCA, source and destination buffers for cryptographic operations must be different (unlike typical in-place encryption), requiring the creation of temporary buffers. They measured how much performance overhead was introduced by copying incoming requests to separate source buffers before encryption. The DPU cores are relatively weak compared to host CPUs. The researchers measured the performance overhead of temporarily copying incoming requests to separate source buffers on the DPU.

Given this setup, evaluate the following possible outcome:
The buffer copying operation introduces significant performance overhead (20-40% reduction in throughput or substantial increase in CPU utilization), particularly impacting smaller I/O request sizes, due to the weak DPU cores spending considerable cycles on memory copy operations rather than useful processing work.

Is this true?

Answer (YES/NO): YES